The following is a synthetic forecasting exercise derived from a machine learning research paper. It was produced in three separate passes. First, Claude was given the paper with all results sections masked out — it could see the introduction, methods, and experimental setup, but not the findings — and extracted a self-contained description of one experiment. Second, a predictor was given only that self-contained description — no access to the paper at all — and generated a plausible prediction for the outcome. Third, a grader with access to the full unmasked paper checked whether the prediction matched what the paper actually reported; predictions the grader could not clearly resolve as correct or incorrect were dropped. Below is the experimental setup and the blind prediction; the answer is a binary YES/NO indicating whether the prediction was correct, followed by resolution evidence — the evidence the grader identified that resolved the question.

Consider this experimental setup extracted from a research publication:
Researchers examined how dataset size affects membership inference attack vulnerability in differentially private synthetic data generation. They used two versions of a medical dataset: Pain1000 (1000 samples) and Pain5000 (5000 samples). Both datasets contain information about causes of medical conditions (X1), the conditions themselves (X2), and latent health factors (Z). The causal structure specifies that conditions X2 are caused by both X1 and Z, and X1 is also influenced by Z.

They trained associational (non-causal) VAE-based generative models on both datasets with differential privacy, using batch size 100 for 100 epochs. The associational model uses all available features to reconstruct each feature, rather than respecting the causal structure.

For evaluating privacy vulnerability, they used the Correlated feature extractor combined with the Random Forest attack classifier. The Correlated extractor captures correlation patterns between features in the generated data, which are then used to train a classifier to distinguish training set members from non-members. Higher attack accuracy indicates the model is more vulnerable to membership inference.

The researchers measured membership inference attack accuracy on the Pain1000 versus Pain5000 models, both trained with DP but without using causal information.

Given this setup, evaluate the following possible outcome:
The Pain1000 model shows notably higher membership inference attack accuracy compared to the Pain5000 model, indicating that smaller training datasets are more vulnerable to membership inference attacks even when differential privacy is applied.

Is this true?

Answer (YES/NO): NO